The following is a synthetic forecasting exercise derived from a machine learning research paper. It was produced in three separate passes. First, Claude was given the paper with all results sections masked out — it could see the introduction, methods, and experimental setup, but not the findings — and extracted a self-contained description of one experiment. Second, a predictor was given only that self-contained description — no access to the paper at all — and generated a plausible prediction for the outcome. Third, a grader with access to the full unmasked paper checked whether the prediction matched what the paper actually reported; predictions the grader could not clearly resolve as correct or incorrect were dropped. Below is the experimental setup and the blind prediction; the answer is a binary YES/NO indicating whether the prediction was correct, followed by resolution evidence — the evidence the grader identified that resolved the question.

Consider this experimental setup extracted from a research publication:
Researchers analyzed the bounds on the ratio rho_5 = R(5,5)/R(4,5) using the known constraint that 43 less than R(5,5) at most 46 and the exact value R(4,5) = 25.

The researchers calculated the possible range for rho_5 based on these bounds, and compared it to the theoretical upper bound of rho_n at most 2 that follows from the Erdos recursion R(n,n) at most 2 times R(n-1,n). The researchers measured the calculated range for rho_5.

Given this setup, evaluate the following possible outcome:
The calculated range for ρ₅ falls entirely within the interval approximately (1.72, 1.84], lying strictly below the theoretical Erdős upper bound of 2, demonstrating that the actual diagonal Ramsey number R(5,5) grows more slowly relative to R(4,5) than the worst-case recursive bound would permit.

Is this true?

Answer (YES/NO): YES